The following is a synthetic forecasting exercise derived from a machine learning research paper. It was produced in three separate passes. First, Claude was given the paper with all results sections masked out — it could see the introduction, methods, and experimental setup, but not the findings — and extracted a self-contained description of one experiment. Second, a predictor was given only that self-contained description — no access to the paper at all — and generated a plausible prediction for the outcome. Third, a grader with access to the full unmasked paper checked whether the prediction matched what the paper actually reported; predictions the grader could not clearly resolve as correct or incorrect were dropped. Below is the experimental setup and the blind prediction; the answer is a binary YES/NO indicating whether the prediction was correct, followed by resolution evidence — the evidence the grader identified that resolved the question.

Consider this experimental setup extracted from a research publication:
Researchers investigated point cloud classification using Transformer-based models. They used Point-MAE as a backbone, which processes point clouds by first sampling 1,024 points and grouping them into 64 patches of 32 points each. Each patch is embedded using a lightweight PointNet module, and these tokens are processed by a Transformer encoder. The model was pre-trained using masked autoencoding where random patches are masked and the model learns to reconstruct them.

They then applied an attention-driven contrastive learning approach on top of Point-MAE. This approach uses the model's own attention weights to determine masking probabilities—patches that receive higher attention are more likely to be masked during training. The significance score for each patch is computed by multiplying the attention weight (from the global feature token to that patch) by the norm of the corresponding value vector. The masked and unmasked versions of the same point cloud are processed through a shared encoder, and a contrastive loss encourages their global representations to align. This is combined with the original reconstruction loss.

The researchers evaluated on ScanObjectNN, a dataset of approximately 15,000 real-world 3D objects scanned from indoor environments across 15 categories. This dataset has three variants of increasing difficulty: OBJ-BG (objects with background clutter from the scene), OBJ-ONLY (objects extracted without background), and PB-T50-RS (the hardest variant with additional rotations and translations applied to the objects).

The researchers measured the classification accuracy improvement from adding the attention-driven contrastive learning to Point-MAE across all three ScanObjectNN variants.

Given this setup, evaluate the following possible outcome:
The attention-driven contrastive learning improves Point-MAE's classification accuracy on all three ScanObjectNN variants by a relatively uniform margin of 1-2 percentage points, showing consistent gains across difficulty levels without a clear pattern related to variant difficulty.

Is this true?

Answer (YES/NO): NO